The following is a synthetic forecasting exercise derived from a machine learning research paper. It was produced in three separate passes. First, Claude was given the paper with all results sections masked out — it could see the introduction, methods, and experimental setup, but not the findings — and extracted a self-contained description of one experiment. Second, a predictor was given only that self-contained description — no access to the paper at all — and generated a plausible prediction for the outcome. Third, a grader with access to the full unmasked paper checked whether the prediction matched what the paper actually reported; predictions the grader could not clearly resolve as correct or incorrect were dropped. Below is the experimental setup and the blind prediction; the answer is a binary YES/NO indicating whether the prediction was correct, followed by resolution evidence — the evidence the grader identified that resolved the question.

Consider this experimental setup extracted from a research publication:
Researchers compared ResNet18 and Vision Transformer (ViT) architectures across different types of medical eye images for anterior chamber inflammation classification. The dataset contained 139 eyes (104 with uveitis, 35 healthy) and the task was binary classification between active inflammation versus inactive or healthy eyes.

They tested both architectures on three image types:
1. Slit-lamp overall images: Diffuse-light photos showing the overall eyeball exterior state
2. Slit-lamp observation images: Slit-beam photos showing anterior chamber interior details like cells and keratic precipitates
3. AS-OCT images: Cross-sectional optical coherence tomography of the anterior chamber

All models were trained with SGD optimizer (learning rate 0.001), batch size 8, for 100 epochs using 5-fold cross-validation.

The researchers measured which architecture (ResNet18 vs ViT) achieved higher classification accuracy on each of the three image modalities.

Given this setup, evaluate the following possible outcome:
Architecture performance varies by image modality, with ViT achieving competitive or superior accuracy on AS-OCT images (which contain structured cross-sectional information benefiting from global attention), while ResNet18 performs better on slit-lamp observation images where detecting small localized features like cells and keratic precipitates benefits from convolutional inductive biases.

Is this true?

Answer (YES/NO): NO